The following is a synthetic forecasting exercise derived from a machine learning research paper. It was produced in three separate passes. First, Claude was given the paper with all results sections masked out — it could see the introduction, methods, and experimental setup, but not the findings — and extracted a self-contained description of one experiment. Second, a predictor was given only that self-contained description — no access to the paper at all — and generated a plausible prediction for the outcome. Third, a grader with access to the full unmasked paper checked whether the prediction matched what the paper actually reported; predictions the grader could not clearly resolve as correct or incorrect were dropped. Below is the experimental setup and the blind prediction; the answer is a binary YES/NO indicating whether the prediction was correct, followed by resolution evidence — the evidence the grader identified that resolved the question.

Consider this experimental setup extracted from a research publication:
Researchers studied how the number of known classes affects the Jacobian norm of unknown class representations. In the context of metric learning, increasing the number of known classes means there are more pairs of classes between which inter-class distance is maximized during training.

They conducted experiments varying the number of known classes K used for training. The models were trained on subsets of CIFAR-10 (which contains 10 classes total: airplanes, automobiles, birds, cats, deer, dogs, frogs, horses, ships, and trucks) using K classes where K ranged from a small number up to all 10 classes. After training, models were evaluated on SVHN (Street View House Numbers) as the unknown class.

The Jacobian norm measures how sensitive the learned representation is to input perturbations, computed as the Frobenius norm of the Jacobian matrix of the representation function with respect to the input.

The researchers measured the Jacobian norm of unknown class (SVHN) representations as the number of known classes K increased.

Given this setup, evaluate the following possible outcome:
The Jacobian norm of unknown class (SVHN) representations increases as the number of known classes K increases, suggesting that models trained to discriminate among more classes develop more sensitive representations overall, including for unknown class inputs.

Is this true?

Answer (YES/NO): YES